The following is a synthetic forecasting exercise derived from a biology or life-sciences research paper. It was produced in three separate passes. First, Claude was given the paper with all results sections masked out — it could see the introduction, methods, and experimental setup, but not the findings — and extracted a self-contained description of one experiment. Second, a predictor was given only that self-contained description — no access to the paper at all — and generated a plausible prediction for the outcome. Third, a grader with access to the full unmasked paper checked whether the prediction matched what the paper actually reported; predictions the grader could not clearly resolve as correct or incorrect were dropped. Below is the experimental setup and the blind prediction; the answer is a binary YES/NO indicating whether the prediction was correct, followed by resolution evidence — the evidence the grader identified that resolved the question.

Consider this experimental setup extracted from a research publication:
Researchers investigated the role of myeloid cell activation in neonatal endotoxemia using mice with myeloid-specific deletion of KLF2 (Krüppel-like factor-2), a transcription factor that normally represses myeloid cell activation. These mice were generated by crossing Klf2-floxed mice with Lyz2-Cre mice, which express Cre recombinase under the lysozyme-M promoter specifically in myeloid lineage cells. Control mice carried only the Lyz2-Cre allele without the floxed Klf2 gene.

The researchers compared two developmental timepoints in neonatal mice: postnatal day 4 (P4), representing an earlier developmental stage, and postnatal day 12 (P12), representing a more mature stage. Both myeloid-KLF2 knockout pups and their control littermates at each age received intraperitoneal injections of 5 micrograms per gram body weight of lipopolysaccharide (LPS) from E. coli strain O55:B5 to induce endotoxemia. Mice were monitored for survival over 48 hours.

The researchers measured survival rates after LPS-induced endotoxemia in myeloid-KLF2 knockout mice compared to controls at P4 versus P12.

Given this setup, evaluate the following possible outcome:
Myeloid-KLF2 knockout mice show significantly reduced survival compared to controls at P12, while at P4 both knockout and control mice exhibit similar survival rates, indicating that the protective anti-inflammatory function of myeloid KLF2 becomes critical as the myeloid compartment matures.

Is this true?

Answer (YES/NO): NO